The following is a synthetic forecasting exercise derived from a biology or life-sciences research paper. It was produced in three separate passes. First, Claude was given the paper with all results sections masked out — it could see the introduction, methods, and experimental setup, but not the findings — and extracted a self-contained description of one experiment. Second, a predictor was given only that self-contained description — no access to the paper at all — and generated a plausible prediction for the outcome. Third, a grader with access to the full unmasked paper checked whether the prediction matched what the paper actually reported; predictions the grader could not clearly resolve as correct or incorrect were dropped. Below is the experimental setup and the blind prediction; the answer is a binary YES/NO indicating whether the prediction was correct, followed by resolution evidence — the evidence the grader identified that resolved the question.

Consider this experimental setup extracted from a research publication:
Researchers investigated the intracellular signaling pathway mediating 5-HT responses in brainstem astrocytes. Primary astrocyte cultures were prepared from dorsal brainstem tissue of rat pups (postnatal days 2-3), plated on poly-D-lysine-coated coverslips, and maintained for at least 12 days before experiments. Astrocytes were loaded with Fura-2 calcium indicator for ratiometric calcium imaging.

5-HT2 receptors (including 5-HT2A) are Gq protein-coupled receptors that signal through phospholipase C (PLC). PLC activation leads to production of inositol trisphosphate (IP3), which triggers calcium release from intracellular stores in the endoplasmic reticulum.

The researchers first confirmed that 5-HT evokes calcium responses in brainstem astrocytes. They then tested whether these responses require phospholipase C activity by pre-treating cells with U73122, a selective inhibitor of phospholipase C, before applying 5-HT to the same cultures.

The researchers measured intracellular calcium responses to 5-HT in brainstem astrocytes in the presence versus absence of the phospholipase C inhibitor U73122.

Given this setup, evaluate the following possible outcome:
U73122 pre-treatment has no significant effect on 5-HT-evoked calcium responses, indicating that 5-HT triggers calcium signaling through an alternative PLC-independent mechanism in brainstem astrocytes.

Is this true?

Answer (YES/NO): NO